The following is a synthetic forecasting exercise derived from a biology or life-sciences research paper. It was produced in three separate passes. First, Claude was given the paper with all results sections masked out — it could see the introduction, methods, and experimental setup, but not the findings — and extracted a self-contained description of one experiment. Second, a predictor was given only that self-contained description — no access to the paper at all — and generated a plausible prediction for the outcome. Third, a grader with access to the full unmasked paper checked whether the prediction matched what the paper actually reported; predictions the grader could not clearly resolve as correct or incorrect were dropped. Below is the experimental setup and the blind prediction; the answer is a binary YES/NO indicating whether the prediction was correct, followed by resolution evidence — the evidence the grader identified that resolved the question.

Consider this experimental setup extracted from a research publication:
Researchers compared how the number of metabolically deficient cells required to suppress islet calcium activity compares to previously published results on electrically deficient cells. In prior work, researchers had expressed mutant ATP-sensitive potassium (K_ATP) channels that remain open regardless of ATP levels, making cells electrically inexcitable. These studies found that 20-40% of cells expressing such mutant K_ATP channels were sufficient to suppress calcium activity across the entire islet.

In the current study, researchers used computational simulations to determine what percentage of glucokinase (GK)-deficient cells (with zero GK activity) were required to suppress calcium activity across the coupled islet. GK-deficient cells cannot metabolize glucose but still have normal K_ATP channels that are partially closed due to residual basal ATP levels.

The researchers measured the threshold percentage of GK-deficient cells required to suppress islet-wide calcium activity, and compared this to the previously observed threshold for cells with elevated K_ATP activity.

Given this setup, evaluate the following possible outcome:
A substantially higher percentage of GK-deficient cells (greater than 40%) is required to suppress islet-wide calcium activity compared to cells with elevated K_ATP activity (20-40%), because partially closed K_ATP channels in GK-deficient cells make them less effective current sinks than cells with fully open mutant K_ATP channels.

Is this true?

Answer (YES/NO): YES